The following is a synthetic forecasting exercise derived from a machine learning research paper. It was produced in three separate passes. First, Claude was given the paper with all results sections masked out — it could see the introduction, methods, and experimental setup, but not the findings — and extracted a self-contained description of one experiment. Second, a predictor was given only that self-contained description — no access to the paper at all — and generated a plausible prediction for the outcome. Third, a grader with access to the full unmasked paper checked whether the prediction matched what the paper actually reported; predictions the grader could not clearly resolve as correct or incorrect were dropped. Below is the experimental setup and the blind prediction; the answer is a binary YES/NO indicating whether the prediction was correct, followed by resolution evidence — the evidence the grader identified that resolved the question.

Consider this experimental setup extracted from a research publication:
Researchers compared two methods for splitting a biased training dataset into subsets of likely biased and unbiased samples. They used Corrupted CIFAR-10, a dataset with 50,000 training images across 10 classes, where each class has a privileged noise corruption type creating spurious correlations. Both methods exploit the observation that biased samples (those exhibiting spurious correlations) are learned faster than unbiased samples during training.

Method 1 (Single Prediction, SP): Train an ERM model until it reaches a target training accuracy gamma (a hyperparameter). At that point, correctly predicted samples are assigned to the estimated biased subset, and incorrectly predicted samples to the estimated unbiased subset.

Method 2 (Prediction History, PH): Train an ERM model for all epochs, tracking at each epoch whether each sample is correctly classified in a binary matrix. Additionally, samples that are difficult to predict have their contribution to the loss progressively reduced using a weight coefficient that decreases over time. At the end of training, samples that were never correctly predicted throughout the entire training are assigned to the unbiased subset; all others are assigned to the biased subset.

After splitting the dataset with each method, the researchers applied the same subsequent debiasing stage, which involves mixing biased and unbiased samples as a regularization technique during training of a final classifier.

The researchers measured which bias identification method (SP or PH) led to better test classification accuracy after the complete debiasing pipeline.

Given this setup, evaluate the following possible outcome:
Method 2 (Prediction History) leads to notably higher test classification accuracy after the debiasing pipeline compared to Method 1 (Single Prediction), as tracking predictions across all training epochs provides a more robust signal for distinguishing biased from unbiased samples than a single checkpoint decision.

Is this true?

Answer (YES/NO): NO